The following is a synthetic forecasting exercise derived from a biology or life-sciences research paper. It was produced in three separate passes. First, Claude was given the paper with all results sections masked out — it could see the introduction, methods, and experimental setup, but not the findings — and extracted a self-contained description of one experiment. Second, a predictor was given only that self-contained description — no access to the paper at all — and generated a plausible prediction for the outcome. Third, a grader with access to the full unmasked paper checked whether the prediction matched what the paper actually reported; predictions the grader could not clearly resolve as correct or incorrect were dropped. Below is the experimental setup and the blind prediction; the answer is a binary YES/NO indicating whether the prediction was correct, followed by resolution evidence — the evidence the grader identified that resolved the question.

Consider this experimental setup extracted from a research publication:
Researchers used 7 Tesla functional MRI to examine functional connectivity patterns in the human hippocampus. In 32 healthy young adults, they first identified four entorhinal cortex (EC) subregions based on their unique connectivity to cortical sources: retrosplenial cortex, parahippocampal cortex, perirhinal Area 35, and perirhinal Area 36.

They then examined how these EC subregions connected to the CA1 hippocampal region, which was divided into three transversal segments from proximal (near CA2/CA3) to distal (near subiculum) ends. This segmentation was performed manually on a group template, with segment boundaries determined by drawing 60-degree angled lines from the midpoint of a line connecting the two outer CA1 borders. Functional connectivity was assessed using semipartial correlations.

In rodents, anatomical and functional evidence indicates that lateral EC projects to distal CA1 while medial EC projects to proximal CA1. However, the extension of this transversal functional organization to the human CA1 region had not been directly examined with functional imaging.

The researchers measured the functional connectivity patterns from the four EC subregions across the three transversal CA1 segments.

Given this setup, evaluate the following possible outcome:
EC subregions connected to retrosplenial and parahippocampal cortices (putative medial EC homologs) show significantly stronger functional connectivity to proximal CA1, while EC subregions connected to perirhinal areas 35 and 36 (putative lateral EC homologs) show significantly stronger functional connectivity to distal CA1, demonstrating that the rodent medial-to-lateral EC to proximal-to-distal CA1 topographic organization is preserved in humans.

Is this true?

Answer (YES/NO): NO